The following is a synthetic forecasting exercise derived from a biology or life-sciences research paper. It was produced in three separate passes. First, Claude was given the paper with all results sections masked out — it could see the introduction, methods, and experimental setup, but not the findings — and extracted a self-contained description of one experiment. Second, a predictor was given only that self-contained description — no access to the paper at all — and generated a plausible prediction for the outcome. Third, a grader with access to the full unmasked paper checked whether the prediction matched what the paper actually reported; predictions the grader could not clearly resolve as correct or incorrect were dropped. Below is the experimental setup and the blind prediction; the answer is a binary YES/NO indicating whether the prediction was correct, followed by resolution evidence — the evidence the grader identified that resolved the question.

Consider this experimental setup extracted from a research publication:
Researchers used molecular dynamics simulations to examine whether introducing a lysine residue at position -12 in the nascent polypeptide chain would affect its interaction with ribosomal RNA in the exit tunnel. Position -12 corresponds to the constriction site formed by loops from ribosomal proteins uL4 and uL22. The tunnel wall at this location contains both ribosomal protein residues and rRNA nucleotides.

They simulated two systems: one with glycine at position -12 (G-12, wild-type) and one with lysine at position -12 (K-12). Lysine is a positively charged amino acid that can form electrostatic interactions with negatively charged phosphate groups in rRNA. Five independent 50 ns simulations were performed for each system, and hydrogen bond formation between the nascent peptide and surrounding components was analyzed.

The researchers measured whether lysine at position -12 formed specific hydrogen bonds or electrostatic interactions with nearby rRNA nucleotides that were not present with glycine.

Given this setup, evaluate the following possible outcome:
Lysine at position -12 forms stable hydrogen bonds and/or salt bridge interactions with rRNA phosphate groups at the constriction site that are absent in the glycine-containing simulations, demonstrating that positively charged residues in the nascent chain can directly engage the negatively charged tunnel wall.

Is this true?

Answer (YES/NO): NO